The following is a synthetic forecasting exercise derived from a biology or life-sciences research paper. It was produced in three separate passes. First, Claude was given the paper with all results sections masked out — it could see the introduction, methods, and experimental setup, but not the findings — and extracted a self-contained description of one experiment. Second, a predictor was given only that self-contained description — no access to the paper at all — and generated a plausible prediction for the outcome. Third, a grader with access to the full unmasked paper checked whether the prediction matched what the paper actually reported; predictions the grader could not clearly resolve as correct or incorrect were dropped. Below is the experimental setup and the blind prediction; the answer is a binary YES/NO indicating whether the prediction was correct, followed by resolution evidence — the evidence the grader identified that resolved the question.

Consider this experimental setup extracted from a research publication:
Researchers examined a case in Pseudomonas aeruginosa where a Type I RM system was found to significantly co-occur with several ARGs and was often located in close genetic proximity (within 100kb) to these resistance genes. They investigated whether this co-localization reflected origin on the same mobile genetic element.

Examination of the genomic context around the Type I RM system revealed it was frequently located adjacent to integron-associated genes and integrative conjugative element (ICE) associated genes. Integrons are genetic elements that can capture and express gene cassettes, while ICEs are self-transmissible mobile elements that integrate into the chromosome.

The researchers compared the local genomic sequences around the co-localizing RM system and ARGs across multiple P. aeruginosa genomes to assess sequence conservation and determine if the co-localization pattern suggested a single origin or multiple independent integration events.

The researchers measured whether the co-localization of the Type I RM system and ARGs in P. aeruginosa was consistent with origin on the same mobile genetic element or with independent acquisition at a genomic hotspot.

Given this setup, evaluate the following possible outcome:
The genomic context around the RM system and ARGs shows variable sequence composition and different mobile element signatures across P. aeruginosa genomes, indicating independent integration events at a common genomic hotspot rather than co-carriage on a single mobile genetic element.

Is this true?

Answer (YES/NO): YES